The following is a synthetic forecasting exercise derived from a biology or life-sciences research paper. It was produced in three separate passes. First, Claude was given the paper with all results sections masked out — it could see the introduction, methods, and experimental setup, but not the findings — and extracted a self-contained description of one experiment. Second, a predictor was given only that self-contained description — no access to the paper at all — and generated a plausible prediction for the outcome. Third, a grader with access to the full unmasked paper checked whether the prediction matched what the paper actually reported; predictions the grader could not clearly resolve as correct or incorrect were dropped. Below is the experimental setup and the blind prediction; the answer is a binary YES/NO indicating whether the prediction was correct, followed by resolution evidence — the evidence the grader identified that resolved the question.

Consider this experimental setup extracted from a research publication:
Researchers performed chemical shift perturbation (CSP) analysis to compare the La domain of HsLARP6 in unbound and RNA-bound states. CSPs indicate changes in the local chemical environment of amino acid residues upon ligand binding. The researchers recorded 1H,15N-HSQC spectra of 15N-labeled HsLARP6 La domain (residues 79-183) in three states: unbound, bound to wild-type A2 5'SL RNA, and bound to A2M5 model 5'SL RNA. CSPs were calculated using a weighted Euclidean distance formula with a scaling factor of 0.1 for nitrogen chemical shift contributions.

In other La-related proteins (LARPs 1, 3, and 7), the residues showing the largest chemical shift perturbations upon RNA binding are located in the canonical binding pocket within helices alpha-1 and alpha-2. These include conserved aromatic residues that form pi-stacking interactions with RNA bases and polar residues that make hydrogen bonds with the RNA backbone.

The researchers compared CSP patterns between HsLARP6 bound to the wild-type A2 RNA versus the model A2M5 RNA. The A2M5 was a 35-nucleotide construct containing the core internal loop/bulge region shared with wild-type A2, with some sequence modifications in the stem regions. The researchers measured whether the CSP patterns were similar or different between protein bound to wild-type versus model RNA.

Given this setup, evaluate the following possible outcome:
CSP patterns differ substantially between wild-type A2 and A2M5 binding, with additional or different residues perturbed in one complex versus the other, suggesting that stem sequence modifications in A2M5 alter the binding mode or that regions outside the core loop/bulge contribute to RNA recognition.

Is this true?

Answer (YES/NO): NO